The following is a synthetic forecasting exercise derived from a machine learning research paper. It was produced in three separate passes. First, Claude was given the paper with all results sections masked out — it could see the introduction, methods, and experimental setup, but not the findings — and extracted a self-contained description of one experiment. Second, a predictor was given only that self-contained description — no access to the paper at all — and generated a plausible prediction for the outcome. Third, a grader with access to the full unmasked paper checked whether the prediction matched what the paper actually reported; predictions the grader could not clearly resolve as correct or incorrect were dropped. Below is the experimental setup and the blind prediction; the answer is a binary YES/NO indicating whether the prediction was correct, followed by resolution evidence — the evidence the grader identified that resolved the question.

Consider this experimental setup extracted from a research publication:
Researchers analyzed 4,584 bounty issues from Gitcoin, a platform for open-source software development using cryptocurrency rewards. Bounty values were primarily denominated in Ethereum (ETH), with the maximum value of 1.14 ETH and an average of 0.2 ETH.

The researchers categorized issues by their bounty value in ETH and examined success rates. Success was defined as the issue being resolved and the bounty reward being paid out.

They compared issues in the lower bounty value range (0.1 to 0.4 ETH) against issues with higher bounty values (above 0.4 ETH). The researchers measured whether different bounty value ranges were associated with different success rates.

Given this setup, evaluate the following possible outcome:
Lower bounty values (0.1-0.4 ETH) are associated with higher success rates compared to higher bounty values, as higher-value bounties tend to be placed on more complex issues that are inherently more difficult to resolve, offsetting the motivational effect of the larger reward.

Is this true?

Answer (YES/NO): YES